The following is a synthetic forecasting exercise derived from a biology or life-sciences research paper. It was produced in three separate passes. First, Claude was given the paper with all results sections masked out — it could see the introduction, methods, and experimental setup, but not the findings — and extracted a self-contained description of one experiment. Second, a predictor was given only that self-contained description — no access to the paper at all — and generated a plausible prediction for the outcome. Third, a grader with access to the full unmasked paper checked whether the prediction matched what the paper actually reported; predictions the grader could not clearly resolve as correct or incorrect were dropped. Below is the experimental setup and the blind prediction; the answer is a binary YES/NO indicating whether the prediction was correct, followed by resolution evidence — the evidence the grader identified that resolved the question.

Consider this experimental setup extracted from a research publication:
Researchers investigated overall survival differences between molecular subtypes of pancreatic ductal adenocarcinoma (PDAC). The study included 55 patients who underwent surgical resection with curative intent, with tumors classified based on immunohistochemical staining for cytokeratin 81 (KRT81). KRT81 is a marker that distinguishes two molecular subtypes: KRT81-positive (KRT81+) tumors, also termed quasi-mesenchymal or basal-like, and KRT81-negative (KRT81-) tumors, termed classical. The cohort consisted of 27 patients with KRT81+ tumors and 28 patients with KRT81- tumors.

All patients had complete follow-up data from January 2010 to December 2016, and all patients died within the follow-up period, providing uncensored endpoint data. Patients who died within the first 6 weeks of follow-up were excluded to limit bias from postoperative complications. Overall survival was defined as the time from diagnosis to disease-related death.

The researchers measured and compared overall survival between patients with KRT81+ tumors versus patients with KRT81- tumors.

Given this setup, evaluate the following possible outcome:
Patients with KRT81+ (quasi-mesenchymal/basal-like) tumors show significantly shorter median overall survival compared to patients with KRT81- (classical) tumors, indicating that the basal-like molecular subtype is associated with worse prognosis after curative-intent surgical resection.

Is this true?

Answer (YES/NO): YES